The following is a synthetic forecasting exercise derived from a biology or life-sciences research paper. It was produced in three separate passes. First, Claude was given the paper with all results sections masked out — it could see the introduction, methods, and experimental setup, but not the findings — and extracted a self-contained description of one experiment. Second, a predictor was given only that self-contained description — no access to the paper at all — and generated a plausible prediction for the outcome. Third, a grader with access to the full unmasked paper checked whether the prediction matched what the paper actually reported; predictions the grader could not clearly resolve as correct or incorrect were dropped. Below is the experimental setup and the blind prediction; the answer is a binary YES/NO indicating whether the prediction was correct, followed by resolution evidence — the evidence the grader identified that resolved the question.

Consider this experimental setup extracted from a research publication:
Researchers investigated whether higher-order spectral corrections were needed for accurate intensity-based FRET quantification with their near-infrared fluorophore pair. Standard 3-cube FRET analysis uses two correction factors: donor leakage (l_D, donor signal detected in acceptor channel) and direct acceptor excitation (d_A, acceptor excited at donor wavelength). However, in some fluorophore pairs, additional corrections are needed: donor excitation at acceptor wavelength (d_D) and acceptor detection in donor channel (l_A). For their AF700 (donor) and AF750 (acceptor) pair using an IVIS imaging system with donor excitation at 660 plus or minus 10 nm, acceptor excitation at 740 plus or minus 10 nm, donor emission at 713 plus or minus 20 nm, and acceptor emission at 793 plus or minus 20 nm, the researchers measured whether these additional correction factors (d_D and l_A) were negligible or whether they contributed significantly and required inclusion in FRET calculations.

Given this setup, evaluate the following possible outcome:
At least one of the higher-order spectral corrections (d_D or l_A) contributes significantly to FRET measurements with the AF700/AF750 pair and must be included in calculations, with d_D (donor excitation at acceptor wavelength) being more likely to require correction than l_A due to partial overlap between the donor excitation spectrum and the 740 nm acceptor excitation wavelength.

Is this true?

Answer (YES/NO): YES